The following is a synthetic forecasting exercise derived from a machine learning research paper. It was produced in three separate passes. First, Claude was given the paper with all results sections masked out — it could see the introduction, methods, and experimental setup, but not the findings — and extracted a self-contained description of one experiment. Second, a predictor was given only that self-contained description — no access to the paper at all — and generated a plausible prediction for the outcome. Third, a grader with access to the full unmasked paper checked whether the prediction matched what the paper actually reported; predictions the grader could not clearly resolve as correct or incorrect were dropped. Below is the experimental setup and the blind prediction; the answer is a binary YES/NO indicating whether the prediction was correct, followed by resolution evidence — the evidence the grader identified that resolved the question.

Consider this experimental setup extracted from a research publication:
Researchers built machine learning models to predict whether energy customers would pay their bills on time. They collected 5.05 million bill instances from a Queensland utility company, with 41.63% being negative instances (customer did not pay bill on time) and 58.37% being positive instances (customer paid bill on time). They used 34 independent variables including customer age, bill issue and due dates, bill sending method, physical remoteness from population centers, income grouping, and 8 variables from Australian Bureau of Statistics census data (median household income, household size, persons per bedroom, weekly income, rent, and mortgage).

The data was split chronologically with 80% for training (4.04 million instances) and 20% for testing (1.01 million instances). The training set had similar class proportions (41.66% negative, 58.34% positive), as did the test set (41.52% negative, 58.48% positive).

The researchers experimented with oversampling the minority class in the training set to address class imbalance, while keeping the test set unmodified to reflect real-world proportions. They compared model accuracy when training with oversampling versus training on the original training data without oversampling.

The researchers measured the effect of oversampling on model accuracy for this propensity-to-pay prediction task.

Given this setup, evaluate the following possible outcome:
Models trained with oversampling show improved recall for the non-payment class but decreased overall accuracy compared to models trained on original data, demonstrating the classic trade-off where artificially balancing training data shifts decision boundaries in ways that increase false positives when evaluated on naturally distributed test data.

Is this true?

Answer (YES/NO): NO